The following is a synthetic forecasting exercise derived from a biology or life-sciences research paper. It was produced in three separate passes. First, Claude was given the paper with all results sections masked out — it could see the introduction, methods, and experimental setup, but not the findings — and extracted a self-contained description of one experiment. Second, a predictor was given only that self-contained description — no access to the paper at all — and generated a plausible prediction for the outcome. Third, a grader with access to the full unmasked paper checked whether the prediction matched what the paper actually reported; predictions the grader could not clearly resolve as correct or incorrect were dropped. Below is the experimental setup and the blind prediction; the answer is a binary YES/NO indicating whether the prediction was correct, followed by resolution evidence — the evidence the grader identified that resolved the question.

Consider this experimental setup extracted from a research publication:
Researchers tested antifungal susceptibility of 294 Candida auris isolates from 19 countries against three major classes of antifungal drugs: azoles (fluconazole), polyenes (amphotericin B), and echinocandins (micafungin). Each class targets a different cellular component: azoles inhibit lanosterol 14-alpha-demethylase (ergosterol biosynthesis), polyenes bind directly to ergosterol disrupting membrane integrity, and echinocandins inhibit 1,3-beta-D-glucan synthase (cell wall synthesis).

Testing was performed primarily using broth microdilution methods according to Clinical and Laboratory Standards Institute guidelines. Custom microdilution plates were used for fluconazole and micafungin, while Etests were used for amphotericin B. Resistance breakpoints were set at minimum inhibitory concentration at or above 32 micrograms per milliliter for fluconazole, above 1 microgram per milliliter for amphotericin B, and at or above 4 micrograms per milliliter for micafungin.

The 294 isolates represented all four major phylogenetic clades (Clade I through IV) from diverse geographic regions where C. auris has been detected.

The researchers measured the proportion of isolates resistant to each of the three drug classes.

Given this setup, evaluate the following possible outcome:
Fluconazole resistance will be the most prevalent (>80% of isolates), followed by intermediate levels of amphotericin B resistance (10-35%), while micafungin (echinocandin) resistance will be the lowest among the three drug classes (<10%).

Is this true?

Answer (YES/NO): NO